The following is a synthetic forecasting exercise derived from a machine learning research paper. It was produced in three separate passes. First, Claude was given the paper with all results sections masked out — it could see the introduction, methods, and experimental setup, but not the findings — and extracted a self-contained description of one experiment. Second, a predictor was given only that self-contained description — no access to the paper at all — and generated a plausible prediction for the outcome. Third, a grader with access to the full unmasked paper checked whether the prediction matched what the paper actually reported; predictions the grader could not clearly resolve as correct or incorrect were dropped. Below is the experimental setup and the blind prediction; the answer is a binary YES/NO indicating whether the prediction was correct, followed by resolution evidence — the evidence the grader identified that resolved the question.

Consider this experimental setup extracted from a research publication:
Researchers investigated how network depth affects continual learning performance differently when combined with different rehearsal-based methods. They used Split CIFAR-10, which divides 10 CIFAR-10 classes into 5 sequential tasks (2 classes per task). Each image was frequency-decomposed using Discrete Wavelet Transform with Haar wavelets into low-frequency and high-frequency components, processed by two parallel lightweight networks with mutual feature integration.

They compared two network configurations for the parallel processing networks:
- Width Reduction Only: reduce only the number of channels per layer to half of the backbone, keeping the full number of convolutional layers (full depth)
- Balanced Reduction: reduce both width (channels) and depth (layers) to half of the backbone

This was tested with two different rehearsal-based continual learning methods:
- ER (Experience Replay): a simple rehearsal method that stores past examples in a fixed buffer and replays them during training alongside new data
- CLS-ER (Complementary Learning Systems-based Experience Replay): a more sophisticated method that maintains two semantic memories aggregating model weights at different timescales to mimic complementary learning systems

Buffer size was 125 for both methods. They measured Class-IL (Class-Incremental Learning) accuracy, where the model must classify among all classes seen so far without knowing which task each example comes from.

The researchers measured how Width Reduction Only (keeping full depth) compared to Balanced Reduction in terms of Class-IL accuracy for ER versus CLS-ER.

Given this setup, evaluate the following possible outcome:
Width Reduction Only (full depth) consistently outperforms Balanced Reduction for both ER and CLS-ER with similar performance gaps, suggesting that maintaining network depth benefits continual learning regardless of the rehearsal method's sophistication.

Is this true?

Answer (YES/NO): NO